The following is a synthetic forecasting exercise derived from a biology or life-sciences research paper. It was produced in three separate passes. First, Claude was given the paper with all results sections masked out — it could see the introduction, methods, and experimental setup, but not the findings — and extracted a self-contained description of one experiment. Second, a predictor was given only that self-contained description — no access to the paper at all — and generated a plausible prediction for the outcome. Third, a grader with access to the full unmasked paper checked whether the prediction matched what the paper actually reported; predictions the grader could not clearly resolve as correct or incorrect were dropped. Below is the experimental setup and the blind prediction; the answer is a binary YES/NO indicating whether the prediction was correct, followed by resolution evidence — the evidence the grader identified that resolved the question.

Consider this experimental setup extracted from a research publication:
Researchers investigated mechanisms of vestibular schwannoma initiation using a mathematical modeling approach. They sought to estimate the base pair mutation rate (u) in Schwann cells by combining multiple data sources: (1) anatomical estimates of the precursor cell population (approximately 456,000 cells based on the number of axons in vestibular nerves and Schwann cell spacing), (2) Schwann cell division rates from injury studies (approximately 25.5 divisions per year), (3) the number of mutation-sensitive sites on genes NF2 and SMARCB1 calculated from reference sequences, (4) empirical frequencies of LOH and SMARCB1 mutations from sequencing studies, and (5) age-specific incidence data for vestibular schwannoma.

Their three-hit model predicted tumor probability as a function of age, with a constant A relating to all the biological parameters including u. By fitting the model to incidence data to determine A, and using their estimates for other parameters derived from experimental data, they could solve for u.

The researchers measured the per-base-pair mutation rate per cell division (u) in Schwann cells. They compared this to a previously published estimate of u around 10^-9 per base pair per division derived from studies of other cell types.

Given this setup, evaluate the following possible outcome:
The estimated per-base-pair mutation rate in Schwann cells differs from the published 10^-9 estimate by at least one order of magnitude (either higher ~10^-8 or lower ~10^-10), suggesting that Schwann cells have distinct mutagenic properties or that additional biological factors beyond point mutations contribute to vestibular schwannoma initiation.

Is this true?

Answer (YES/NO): NO